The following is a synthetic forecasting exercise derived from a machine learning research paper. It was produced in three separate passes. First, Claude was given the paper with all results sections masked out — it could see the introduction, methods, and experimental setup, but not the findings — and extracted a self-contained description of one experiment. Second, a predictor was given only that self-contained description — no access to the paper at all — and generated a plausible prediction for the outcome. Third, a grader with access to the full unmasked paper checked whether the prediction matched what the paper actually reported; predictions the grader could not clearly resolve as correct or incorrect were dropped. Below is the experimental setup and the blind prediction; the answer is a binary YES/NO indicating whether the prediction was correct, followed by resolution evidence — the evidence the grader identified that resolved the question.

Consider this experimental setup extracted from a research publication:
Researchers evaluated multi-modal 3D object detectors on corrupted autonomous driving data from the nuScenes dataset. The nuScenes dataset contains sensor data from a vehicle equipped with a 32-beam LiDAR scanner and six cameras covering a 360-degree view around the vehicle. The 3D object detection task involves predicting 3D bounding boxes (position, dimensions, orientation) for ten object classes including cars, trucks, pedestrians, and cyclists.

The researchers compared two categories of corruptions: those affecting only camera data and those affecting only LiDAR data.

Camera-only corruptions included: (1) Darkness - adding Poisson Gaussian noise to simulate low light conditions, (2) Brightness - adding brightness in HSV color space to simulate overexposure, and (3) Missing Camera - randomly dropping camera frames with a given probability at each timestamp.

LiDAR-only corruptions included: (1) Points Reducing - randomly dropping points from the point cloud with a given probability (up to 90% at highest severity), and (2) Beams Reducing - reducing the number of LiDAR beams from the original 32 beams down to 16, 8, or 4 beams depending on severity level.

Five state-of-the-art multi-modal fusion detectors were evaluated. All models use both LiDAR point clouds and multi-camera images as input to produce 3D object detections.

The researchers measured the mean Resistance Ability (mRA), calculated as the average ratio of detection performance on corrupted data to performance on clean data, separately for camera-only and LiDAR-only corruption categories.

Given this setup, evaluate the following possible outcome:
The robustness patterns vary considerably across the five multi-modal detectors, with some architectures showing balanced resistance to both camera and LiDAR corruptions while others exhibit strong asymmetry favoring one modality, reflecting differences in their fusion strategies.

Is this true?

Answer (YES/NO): NO